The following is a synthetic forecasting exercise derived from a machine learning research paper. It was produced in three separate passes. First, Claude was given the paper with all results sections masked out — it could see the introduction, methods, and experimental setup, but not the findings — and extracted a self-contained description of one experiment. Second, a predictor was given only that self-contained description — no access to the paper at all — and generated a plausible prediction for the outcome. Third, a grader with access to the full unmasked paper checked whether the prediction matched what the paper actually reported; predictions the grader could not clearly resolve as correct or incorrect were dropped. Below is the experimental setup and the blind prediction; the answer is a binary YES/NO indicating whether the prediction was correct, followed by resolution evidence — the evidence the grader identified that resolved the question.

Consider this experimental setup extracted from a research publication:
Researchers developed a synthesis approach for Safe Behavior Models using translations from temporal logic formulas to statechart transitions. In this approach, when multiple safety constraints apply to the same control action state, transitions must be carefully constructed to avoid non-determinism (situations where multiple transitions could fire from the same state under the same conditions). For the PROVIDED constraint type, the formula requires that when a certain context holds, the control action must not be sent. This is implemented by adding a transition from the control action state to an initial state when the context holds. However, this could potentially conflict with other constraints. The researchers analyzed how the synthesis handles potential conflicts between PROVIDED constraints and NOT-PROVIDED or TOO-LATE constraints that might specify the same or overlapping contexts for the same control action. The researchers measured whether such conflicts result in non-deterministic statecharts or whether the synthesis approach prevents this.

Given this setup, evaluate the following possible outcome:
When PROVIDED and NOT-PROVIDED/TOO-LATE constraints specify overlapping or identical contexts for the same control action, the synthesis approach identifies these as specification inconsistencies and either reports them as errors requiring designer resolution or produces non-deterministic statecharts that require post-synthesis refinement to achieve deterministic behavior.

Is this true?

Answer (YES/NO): NO